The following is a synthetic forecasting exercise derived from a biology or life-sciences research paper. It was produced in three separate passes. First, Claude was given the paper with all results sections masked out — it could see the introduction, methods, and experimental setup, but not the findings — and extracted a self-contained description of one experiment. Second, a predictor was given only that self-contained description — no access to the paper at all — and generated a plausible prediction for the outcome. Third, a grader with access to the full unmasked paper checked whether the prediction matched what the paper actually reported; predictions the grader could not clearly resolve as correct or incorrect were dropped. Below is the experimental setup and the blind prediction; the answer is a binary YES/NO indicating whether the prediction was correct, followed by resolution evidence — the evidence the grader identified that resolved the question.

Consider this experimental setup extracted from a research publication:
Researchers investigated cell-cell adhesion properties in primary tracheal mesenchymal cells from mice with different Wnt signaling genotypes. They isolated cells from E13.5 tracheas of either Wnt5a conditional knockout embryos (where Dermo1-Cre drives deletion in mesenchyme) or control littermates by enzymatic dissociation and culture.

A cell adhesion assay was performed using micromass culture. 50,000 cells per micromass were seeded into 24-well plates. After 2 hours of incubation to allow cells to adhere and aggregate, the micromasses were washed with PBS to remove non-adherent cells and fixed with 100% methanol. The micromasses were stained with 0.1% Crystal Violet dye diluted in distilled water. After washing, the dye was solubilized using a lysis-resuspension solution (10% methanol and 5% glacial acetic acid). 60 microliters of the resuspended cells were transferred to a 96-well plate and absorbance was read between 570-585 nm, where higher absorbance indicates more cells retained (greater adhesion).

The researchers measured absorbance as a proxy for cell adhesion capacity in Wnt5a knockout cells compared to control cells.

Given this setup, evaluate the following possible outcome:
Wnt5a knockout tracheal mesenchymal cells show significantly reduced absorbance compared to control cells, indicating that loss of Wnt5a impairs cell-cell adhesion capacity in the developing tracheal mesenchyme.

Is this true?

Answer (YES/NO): NO